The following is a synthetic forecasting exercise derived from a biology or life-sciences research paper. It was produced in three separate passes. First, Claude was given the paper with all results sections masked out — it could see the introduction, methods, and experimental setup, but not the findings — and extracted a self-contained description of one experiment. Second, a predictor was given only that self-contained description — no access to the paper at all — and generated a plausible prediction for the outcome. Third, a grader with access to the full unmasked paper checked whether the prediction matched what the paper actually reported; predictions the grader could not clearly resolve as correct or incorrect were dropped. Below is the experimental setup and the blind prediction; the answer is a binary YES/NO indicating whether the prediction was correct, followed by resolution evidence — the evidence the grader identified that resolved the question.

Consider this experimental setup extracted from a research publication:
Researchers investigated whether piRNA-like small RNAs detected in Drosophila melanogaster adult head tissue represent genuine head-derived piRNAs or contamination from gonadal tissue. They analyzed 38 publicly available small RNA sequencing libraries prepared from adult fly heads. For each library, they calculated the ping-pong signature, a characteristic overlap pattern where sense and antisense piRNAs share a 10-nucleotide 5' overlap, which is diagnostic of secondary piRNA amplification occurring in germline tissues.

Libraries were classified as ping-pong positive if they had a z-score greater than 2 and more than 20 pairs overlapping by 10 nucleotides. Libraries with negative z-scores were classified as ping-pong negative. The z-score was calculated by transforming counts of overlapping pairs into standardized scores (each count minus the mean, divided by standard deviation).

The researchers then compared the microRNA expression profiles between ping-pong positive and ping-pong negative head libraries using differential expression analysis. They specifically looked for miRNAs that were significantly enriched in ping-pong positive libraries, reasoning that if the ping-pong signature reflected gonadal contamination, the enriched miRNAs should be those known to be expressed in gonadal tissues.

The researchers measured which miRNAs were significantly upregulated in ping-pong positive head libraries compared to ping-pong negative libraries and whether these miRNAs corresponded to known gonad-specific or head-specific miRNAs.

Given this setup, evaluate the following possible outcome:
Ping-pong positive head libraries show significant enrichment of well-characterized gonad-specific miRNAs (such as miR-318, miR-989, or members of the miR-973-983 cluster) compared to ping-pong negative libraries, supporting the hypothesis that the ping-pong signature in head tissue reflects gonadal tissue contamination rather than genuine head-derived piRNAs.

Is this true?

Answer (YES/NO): YES